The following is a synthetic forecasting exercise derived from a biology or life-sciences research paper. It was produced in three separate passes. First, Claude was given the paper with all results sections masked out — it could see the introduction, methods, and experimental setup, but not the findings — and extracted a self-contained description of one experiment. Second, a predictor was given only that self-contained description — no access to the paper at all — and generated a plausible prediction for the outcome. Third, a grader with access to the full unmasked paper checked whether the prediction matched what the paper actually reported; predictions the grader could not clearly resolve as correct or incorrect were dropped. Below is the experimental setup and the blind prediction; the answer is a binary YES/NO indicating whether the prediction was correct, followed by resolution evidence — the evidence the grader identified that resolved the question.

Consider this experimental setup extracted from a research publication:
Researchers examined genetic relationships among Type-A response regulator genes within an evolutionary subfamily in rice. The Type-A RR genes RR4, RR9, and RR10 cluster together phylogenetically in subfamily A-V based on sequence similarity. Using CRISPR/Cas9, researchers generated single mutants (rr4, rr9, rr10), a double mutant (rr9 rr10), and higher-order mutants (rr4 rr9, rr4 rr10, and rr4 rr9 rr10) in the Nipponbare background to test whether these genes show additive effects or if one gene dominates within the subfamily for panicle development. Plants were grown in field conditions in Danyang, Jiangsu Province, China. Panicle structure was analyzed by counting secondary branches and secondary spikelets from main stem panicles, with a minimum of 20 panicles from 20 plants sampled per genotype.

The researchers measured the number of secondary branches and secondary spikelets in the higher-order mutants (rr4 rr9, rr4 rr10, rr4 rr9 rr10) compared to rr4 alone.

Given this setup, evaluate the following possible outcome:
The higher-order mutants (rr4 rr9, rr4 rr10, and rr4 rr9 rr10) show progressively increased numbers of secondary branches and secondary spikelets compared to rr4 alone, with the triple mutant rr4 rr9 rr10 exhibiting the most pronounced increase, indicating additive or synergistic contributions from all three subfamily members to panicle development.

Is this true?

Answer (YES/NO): NO